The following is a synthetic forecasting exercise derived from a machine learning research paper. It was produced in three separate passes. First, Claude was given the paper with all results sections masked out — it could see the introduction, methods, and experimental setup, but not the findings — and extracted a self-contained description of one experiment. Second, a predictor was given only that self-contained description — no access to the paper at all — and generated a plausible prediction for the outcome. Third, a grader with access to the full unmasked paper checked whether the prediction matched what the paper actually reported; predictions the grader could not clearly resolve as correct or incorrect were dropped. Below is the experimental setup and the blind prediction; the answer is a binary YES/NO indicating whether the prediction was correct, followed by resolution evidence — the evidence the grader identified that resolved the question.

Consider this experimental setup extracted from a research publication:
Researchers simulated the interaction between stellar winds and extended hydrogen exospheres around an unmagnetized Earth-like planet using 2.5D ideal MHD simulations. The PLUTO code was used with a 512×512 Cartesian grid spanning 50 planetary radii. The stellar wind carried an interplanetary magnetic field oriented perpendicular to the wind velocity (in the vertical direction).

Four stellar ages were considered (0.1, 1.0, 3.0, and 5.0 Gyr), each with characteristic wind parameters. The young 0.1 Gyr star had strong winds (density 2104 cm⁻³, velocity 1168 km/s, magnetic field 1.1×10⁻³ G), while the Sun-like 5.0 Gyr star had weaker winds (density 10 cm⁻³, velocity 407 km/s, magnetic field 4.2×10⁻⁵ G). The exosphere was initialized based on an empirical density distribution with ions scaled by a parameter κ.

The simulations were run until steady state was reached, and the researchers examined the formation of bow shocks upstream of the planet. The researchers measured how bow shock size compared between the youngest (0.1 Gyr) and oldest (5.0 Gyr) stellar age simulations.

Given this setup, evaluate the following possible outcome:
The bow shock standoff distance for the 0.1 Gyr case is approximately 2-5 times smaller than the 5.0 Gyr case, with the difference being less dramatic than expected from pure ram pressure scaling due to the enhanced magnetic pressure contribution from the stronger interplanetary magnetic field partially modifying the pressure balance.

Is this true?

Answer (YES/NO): NO